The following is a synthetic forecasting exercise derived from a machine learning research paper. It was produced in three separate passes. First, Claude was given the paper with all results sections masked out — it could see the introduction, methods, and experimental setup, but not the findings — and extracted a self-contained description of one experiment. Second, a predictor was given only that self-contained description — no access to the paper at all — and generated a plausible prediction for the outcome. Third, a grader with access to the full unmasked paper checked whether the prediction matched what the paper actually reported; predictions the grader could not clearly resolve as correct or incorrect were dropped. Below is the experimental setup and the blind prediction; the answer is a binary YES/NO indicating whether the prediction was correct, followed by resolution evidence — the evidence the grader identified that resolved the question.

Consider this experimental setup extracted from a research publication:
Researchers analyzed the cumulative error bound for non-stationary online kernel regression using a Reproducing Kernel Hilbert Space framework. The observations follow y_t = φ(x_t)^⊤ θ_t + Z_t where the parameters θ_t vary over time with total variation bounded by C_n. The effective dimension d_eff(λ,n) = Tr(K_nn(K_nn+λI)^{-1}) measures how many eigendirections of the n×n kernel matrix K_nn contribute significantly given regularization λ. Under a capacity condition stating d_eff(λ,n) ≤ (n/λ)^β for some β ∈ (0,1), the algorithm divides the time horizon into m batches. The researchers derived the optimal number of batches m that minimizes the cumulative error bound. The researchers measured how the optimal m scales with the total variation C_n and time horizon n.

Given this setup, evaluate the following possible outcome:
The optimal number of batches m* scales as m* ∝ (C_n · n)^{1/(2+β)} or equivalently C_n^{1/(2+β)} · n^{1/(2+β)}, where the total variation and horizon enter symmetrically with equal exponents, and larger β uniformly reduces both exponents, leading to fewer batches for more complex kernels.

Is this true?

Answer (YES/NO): NO